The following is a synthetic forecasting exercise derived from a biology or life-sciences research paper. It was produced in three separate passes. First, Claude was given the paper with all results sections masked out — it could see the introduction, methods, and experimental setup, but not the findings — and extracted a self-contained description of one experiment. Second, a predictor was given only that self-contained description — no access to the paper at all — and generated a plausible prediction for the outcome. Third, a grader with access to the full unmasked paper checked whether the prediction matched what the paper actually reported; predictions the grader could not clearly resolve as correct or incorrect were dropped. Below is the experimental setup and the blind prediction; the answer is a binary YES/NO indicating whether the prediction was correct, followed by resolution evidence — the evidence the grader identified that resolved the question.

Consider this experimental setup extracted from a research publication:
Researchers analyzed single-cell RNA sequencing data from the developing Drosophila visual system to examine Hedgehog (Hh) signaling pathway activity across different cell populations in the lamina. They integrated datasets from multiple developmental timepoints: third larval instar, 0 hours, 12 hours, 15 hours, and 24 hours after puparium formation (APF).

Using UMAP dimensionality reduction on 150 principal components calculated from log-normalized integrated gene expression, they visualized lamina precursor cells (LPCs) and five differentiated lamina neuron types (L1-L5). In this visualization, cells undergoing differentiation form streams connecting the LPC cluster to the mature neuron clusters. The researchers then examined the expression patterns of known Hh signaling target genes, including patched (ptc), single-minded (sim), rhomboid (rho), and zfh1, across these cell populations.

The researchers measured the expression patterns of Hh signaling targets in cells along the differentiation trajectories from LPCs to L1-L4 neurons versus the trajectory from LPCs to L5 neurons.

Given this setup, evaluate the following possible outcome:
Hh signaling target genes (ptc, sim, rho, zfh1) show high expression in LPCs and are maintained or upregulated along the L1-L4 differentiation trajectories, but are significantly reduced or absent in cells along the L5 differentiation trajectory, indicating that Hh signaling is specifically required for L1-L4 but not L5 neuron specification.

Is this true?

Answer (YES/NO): NO